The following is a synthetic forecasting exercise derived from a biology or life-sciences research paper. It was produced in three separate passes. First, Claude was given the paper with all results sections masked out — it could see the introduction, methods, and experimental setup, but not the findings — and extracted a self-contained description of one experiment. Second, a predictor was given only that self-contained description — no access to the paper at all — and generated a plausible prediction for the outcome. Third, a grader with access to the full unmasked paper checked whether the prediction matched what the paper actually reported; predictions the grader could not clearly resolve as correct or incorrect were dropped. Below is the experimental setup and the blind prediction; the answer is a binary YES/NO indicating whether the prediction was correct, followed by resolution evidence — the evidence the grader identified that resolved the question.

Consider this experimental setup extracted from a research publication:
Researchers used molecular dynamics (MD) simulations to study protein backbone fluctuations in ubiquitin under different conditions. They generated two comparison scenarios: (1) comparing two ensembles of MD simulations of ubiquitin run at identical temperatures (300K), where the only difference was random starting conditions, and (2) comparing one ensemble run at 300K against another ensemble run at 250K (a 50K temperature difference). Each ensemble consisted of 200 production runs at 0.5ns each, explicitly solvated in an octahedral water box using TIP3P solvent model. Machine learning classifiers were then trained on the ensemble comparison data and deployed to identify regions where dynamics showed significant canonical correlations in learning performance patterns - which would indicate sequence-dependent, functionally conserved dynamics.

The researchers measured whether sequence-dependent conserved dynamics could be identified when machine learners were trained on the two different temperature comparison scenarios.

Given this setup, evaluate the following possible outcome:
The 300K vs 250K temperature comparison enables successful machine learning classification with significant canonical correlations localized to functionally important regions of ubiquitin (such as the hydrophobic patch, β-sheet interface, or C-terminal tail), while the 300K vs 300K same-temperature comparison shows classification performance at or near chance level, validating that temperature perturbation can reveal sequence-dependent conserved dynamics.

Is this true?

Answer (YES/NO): NO